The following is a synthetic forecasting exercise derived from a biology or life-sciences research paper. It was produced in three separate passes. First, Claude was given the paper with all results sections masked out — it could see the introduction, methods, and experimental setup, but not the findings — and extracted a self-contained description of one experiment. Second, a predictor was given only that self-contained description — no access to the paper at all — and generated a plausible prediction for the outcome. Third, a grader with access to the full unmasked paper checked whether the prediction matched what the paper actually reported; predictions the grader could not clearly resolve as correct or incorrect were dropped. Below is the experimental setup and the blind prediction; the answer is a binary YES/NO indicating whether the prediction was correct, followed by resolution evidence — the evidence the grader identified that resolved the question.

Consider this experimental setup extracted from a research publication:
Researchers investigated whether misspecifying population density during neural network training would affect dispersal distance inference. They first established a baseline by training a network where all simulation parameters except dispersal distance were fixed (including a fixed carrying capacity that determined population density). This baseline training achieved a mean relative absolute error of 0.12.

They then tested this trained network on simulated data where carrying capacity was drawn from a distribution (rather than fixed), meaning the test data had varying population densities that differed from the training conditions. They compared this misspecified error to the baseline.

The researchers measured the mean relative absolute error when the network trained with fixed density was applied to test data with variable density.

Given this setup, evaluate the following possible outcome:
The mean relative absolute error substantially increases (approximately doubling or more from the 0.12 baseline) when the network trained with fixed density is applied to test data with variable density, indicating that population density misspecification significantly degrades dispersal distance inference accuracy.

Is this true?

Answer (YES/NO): YES